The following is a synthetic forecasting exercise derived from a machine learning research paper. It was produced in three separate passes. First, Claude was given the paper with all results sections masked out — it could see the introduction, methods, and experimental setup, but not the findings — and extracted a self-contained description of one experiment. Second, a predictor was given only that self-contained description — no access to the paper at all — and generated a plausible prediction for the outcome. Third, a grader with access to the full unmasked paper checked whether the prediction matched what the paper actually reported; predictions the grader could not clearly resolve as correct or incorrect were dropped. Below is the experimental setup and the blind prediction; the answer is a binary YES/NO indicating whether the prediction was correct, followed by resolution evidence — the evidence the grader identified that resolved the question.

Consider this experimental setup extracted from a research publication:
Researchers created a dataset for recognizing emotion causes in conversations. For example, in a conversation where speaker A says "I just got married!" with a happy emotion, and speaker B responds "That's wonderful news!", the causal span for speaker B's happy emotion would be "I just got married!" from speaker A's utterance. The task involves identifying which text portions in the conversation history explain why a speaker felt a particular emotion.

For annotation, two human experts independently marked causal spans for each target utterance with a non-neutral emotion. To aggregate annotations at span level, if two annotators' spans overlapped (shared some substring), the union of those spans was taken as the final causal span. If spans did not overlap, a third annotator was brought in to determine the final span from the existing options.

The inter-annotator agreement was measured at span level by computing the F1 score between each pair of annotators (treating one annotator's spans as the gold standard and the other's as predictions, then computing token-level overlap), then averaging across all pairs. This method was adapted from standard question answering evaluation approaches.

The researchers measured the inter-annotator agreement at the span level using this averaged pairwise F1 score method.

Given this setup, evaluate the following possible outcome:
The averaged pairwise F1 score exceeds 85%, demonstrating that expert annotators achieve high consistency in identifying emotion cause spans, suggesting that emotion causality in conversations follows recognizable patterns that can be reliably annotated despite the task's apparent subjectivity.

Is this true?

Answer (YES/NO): NO